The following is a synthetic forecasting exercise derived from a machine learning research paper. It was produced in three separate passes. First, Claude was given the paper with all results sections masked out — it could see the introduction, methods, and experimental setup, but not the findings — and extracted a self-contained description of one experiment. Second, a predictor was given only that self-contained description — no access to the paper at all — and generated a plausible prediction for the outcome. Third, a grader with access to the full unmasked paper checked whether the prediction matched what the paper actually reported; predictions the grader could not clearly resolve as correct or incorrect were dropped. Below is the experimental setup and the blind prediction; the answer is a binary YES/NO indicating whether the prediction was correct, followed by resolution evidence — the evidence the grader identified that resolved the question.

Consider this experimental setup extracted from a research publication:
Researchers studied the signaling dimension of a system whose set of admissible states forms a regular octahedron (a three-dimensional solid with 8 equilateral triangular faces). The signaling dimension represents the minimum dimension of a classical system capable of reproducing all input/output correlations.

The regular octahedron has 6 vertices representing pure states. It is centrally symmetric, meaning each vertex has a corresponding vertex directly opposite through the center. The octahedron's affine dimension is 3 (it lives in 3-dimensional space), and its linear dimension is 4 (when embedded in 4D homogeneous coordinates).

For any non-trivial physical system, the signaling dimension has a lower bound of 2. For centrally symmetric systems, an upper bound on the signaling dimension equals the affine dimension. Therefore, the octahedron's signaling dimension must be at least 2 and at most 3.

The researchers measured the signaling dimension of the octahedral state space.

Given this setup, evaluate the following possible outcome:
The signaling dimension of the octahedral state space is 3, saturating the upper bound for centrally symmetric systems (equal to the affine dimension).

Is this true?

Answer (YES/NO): YES